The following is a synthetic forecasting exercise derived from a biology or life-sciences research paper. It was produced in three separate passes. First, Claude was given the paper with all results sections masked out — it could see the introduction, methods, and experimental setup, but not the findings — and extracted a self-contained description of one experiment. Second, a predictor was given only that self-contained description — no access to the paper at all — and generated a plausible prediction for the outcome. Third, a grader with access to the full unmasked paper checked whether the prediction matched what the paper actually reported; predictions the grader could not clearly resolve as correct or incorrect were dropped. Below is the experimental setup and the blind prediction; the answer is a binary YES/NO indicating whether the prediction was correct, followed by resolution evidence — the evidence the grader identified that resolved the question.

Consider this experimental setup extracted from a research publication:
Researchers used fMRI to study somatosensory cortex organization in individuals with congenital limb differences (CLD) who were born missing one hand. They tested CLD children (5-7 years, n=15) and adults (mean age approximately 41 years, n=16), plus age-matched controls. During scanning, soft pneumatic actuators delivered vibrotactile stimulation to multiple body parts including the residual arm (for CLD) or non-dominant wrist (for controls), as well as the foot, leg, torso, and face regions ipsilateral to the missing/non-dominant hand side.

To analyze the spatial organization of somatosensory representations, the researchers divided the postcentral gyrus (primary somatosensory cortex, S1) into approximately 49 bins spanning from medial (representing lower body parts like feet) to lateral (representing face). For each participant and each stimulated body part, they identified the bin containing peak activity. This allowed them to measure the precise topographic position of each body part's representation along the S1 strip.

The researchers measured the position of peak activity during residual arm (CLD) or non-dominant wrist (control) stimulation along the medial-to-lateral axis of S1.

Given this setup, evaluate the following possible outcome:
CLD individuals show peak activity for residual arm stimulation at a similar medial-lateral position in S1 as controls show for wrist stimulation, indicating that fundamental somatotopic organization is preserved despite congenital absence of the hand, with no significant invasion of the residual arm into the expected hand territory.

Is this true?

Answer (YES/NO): NO